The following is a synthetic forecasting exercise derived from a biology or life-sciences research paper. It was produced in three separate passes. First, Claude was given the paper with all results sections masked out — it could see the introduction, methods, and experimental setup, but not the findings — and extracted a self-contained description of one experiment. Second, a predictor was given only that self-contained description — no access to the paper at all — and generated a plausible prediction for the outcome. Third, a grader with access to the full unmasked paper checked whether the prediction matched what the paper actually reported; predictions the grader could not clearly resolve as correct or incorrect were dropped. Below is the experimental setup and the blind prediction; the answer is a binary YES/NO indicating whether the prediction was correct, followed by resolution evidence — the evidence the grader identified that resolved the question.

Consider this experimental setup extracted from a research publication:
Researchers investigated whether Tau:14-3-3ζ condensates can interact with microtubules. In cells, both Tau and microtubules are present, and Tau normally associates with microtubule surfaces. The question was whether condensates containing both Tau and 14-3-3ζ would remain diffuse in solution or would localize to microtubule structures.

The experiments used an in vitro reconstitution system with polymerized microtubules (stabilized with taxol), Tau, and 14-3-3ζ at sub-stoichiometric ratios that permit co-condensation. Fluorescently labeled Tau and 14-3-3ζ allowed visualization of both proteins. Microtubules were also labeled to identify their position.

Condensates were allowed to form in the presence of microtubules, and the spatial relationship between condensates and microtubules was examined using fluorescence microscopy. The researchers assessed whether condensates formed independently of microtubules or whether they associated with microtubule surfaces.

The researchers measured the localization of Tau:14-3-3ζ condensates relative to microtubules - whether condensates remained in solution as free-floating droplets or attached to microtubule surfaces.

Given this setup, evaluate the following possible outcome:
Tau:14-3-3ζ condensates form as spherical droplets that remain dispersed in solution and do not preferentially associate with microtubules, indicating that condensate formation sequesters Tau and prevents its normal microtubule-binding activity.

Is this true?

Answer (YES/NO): NO